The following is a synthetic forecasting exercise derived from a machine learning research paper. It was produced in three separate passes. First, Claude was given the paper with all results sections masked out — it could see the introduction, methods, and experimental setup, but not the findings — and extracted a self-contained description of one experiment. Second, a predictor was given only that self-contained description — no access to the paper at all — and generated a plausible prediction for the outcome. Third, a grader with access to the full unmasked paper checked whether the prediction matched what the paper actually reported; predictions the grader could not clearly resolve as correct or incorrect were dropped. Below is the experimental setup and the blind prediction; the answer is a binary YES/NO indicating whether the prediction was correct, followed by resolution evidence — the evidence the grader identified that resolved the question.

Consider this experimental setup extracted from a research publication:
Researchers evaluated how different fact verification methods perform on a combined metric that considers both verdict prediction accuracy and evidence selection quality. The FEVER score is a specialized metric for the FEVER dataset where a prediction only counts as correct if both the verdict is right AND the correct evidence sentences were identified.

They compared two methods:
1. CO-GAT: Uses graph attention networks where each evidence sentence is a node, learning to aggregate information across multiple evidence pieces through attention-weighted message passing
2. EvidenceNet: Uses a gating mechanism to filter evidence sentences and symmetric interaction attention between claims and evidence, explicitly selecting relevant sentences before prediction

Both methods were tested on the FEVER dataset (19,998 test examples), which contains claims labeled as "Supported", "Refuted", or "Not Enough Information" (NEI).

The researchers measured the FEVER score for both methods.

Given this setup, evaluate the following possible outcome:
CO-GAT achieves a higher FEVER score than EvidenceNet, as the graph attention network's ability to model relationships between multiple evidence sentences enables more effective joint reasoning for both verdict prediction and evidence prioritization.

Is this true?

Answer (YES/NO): YES